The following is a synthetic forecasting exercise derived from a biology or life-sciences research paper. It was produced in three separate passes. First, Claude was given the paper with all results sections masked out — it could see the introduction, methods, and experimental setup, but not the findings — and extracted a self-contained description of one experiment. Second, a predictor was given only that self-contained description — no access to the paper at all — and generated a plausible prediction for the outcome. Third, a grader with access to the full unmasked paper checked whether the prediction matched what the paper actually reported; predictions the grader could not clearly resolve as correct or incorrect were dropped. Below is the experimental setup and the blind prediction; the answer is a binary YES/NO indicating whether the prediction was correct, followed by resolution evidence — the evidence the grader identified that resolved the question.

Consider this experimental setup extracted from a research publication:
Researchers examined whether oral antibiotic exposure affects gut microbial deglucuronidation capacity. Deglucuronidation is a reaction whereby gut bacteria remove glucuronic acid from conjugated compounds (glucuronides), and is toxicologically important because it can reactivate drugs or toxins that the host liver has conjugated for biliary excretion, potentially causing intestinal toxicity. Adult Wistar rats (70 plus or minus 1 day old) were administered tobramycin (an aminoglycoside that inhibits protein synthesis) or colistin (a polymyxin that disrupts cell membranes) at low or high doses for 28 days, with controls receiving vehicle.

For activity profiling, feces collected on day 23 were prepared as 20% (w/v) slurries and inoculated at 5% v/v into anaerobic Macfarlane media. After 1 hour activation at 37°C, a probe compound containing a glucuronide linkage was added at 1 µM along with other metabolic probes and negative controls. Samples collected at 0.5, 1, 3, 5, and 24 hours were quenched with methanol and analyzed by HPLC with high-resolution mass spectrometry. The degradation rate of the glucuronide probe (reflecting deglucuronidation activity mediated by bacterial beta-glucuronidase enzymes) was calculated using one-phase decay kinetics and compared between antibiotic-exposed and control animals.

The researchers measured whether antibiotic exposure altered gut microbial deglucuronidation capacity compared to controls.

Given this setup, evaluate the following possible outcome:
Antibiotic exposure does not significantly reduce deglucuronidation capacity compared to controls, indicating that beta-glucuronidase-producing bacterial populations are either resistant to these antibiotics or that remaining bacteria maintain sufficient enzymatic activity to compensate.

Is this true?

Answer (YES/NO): YES